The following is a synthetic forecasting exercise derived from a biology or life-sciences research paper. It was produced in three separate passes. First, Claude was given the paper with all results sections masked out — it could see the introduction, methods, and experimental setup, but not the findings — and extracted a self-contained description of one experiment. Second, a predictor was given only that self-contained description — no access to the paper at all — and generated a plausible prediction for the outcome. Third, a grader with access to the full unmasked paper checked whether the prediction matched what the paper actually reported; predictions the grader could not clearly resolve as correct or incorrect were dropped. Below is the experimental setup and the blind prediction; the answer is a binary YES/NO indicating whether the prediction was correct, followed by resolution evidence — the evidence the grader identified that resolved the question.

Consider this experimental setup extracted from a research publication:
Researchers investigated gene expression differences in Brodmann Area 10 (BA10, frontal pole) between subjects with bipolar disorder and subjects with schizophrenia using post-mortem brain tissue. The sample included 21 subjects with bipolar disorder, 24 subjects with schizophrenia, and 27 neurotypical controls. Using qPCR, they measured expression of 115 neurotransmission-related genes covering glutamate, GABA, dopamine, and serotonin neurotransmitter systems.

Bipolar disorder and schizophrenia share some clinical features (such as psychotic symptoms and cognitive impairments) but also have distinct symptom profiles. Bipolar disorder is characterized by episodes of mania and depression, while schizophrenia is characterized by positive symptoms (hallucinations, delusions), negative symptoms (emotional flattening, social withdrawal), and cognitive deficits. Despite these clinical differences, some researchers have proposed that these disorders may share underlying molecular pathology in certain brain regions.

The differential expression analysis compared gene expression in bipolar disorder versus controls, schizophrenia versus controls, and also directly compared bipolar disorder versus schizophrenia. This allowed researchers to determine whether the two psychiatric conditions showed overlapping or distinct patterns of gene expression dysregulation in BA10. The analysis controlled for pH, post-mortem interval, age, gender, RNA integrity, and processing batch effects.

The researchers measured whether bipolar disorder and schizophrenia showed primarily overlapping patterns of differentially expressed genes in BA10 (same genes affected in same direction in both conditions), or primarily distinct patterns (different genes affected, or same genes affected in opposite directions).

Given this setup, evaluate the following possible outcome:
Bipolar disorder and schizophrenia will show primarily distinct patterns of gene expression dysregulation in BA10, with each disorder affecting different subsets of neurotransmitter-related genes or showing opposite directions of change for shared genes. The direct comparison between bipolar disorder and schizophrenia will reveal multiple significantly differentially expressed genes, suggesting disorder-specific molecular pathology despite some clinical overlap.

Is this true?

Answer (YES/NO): NO